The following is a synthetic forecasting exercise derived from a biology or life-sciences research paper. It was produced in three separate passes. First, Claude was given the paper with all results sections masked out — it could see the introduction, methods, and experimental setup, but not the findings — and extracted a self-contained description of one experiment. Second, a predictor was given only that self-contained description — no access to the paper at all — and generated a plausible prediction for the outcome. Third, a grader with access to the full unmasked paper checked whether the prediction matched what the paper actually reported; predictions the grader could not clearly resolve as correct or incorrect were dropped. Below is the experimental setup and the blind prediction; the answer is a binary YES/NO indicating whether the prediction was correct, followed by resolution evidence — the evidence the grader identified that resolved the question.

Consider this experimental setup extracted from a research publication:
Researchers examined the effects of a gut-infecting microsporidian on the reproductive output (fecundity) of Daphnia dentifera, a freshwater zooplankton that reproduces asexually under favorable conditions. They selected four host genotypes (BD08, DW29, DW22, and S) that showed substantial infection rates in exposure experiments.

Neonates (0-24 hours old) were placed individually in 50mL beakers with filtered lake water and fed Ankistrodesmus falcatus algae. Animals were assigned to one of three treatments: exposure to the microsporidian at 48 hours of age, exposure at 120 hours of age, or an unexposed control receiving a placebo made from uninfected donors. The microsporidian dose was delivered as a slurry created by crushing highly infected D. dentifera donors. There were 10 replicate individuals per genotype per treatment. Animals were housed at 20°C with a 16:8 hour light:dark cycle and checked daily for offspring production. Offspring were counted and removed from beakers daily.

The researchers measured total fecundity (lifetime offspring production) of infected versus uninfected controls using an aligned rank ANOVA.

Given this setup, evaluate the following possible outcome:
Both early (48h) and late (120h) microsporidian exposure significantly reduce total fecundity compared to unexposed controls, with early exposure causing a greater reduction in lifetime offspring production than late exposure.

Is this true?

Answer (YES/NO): NO